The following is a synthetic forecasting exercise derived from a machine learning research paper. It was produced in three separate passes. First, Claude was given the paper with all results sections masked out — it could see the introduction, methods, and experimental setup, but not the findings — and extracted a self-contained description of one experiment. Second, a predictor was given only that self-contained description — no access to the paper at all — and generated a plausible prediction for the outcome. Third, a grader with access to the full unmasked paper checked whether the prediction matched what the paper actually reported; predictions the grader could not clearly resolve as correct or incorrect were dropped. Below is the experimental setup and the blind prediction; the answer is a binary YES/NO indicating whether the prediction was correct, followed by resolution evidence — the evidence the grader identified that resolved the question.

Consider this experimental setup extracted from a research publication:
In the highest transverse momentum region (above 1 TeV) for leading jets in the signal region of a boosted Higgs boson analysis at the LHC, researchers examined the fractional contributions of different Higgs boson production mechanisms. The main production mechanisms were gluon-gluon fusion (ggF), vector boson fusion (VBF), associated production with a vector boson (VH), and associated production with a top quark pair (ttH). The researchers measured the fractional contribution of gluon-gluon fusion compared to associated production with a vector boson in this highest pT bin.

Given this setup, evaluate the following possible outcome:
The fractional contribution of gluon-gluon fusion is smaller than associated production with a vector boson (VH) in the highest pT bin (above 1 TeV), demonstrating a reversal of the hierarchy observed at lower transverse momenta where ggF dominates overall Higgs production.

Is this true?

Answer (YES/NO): NO